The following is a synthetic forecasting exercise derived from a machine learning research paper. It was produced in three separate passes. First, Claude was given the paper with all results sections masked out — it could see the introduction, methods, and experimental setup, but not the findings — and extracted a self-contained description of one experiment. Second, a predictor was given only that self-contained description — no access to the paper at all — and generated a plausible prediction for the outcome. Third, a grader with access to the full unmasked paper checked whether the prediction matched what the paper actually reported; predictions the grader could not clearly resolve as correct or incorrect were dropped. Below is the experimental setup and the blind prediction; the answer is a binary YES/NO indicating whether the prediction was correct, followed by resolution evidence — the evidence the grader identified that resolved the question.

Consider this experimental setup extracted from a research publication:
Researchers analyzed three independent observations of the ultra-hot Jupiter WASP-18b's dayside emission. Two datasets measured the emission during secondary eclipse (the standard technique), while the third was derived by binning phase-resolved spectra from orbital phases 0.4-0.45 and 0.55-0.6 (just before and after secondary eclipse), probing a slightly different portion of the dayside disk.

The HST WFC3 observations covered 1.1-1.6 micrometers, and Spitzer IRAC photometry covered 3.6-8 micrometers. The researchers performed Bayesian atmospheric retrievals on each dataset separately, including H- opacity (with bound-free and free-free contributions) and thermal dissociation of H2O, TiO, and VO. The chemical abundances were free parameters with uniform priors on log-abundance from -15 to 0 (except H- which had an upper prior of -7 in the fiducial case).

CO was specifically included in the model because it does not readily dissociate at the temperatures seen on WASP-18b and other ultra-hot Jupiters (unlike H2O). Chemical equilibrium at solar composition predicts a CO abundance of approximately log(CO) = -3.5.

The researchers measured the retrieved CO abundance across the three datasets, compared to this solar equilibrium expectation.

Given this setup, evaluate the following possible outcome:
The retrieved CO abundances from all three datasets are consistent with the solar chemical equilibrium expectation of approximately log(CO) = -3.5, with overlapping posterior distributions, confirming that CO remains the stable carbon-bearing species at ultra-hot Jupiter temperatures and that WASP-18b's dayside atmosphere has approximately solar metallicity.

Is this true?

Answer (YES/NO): NO